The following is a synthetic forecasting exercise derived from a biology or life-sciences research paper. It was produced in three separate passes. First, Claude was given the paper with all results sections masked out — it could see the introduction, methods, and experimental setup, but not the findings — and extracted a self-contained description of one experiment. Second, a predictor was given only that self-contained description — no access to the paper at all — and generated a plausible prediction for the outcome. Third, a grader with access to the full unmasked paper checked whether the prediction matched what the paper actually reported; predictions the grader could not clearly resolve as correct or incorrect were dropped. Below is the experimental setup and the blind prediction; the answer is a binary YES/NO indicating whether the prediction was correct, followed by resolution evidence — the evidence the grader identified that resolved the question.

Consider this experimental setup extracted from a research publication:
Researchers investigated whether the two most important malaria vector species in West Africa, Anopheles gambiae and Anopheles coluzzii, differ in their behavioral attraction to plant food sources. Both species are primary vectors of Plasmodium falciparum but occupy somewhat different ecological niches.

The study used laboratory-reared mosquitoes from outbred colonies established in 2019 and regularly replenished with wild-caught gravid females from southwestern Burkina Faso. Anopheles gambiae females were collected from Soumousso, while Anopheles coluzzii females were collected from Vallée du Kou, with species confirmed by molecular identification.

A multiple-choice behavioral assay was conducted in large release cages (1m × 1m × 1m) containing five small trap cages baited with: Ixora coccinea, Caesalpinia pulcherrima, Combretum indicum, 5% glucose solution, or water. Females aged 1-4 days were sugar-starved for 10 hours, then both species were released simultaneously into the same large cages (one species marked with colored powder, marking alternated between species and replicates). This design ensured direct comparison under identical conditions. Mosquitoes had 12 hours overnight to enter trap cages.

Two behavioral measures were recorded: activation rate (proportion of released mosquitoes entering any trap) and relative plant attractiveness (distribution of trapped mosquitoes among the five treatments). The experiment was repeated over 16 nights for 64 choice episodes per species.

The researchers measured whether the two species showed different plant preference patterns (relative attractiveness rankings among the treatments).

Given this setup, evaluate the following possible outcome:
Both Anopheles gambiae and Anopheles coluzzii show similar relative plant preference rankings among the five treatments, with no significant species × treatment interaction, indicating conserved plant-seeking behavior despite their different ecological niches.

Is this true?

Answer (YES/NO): YES